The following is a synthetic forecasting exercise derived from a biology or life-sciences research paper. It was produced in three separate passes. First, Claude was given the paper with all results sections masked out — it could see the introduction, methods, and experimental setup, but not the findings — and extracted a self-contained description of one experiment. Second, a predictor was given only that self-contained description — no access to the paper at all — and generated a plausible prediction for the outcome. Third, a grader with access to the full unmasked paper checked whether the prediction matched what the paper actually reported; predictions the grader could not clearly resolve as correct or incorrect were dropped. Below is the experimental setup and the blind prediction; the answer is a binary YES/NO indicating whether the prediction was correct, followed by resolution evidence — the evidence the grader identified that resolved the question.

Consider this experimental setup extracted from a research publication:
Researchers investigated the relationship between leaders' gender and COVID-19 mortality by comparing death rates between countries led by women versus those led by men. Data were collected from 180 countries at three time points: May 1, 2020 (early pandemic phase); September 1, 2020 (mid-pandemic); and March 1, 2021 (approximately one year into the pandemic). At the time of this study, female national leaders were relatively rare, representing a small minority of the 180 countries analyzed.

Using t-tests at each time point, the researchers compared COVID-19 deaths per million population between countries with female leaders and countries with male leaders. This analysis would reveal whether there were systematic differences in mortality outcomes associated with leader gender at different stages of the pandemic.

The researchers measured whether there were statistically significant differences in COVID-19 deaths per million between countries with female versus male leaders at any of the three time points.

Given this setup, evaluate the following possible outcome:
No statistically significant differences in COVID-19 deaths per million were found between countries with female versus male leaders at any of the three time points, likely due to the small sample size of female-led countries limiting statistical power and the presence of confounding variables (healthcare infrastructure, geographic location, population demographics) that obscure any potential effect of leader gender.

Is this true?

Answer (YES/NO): YES